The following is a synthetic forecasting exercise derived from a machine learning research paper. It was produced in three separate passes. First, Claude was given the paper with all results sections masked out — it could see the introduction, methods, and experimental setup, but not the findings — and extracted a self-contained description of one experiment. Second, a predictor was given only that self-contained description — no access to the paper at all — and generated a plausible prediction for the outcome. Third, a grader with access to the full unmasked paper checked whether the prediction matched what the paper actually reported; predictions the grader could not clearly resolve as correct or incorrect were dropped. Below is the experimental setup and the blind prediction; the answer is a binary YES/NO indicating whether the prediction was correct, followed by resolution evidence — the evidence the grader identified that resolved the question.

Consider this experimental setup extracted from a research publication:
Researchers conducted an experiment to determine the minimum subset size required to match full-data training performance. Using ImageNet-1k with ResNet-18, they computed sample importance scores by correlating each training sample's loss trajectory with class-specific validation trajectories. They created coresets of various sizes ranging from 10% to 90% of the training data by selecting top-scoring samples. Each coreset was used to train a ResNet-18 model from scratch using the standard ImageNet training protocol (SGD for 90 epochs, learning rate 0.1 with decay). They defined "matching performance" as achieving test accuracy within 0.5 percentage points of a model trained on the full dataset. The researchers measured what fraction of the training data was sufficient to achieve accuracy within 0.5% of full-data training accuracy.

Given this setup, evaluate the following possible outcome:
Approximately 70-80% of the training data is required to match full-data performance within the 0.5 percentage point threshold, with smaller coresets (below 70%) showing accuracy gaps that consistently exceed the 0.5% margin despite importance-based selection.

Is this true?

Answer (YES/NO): YES